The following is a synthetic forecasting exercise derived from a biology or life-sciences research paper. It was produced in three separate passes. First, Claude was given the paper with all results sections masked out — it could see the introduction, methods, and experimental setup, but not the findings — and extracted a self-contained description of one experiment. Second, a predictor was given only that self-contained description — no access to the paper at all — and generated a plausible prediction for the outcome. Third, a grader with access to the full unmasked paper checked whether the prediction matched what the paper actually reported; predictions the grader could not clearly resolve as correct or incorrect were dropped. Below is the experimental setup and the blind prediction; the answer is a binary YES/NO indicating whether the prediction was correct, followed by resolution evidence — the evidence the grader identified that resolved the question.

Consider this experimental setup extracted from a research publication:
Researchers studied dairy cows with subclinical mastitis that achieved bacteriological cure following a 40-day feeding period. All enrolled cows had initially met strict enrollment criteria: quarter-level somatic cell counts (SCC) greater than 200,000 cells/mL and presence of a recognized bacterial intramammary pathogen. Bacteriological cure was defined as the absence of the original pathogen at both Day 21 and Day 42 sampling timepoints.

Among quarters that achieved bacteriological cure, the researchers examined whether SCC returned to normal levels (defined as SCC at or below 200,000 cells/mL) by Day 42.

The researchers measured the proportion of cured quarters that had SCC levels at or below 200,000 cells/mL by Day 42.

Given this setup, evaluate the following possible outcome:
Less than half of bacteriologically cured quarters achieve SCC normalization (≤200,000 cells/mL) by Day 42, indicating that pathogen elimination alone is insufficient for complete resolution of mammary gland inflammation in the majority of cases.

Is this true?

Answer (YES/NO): YES